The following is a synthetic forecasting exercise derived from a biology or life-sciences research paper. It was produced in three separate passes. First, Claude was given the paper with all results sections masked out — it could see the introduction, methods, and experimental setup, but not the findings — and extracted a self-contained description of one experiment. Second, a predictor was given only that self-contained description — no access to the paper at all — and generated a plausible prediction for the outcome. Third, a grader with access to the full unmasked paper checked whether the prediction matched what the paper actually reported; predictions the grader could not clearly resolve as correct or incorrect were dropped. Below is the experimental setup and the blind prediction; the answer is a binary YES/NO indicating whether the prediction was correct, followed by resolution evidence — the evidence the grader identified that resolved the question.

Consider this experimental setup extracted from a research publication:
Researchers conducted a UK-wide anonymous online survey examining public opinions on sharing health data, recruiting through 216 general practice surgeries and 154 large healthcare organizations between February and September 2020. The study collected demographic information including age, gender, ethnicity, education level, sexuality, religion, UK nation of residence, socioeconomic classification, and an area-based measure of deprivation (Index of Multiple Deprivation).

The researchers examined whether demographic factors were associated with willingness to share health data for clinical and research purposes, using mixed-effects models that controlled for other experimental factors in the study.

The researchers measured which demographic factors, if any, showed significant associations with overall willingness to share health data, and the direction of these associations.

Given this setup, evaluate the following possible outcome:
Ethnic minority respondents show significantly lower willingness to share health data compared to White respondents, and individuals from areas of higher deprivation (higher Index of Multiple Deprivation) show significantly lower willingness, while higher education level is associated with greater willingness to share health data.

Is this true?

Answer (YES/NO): NO